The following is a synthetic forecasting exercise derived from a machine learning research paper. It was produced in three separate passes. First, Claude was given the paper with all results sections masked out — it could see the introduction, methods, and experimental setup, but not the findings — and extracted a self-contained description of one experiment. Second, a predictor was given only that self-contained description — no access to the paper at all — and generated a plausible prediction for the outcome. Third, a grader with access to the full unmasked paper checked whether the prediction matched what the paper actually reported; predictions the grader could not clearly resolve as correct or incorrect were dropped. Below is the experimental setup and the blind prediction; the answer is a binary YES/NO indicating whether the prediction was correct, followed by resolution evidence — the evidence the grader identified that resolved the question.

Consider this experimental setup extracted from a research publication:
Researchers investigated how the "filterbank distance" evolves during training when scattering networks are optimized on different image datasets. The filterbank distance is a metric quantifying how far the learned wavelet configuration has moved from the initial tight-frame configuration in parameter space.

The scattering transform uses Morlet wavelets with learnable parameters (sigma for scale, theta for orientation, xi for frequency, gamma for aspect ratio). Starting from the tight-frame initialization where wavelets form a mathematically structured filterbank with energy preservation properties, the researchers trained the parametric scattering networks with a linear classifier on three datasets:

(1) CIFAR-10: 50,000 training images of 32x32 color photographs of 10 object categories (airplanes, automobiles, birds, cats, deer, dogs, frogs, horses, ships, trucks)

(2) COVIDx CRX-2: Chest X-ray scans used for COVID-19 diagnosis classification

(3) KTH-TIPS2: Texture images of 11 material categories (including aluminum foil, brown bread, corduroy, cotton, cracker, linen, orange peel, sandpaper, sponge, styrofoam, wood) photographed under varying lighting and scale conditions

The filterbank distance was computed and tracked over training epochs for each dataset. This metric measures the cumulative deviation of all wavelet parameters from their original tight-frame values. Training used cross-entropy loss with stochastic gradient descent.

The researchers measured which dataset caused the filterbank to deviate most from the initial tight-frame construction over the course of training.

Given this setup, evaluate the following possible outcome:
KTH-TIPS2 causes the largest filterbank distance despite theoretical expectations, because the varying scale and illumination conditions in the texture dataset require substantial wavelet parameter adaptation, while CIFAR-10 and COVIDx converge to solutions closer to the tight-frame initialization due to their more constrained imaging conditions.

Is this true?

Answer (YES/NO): YES